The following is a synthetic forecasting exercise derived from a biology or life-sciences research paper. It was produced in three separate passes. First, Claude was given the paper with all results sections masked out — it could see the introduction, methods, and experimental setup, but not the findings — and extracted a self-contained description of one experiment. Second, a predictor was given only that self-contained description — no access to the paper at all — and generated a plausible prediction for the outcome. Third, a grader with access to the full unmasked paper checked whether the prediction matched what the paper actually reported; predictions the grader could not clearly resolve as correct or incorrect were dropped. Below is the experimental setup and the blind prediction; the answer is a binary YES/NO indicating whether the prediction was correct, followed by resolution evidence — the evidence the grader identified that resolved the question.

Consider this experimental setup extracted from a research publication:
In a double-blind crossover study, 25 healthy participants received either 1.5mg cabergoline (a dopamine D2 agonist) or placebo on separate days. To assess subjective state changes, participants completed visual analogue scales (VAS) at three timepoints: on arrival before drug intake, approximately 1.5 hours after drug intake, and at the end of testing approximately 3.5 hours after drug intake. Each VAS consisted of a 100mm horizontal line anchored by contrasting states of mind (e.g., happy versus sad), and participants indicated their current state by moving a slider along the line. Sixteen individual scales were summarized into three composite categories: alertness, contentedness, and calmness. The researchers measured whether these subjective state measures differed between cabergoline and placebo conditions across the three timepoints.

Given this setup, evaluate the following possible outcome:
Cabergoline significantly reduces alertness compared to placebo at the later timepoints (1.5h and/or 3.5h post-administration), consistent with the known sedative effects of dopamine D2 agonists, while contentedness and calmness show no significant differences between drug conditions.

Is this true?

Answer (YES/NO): NO